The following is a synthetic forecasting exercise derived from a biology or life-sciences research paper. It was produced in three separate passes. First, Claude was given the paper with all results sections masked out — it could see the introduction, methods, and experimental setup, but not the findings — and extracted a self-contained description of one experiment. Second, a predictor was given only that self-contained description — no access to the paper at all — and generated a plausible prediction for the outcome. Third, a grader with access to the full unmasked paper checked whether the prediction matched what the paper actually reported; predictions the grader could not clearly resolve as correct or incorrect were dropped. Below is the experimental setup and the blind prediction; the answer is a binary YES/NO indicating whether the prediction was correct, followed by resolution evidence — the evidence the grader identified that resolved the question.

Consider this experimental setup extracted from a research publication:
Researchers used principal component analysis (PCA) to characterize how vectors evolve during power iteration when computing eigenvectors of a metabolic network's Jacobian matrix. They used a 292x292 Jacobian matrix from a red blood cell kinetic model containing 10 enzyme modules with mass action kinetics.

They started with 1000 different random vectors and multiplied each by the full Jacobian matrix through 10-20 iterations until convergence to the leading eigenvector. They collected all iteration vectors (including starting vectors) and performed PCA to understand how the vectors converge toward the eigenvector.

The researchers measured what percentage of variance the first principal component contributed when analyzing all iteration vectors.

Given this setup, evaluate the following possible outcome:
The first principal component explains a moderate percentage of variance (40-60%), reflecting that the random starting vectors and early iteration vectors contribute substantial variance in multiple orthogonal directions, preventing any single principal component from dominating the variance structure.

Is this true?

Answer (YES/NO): NO